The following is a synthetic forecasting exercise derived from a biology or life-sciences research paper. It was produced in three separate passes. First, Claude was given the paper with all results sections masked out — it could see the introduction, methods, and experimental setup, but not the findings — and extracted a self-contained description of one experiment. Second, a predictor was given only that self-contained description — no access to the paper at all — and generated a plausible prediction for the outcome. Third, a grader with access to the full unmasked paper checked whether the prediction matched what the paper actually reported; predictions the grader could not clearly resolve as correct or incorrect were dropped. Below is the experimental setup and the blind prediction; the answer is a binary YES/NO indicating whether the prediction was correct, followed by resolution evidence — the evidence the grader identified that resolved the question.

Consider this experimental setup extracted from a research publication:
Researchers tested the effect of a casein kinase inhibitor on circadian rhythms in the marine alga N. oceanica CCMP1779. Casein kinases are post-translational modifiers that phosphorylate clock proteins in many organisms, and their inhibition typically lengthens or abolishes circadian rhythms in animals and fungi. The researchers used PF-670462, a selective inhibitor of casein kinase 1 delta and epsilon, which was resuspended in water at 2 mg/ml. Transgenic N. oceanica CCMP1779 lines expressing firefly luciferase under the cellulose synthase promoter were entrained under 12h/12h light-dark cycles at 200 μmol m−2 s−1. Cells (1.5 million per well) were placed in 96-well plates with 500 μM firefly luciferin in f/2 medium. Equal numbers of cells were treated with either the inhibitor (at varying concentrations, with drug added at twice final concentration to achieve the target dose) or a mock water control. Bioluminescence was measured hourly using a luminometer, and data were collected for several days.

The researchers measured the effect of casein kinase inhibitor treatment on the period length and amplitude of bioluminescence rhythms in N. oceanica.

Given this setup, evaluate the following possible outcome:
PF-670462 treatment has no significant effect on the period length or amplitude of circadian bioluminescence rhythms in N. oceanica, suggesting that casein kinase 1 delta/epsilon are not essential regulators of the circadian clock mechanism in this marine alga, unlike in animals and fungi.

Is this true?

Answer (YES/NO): NO